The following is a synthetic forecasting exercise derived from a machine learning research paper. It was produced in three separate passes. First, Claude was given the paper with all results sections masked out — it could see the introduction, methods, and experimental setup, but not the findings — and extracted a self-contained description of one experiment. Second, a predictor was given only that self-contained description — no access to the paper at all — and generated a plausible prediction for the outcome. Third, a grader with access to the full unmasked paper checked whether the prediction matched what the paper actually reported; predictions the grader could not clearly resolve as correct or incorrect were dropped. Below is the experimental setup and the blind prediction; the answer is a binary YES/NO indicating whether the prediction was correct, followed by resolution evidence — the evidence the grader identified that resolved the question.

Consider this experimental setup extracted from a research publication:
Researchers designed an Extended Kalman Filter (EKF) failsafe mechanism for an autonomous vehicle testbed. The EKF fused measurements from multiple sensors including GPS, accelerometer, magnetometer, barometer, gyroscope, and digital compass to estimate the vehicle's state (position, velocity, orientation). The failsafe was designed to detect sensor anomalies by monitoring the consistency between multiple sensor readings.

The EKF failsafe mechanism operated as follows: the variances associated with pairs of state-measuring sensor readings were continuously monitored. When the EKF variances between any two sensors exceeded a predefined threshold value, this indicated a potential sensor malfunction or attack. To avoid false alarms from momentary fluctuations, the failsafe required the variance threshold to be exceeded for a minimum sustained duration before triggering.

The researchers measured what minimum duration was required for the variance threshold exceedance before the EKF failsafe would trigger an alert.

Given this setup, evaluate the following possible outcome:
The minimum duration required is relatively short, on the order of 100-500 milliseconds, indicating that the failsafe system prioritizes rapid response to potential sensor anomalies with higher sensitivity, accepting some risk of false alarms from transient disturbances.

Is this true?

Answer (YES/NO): NO